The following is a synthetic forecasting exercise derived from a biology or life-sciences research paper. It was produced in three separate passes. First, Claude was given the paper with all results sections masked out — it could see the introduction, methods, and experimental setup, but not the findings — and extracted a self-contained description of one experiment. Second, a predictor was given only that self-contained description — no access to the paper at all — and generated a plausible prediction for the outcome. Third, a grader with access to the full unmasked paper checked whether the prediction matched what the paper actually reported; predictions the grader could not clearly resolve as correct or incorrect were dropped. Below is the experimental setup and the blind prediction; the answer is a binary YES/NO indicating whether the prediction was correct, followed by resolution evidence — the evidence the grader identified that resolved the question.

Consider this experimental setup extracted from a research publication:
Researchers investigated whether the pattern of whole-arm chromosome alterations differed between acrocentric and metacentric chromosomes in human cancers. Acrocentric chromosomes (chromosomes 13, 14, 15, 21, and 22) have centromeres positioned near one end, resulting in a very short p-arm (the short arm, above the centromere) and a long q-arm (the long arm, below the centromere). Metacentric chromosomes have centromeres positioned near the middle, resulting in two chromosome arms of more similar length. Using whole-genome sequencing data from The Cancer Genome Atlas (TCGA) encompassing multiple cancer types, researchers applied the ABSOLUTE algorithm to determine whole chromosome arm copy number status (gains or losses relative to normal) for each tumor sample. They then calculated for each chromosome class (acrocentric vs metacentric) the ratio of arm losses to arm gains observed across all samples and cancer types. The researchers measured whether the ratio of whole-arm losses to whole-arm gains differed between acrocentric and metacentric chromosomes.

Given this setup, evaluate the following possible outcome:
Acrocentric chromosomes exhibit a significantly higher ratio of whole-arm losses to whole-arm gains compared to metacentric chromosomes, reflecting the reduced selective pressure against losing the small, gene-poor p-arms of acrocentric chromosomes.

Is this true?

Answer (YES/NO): NO